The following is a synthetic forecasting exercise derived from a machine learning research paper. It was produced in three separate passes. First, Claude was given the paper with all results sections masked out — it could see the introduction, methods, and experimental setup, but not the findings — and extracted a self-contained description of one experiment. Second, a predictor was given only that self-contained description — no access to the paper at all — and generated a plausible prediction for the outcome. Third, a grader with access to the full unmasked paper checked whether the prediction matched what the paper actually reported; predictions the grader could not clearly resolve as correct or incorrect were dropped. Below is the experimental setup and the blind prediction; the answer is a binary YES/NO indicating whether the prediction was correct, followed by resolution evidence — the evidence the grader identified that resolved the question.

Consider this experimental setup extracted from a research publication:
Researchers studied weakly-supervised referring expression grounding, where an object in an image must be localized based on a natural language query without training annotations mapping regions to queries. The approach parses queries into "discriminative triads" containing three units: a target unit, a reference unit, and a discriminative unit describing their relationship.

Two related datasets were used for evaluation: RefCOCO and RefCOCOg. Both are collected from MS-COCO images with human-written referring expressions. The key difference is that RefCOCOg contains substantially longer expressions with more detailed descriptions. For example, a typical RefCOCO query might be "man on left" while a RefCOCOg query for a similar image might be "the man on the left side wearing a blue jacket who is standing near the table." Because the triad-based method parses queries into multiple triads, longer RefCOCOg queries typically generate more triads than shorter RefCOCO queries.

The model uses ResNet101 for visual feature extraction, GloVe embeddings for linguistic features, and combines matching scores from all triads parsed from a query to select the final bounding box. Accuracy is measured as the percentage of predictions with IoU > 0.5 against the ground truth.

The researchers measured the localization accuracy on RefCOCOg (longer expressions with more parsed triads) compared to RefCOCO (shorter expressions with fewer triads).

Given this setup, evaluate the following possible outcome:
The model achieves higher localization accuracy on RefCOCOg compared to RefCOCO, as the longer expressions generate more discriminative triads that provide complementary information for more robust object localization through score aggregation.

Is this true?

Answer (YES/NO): YES